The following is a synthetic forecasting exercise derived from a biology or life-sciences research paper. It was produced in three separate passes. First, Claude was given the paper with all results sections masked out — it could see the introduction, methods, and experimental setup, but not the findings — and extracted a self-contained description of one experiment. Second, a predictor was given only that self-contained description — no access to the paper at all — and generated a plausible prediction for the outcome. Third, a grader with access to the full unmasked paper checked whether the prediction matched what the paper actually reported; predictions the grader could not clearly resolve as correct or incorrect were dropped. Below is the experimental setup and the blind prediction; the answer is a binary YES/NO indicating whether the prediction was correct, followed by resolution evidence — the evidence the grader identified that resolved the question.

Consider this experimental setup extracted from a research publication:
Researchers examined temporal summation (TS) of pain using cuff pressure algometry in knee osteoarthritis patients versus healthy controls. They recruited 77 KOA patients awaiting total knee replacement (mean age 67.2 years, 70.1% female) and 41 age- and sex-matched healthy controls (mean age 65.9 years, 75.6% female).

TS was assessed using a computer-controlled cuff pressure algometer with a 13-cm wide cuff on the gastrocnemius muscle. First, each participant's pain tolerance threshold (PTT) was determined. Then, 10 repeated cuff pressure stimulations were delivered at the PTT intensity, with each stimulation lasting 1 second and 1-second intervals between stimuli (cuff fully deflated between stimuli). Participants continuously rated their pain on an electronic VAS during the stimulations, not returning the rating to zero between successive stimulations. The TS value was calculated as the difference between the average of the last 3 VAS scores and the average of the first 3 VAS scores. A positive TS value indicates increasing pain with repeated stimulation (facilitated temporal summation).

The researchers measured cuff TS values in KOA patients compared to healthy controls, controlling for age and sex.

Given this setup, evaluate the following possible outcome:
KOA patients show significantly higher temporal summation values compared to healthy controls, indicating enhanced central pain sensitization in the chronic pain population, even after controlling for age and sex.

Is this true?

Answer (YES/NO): NO